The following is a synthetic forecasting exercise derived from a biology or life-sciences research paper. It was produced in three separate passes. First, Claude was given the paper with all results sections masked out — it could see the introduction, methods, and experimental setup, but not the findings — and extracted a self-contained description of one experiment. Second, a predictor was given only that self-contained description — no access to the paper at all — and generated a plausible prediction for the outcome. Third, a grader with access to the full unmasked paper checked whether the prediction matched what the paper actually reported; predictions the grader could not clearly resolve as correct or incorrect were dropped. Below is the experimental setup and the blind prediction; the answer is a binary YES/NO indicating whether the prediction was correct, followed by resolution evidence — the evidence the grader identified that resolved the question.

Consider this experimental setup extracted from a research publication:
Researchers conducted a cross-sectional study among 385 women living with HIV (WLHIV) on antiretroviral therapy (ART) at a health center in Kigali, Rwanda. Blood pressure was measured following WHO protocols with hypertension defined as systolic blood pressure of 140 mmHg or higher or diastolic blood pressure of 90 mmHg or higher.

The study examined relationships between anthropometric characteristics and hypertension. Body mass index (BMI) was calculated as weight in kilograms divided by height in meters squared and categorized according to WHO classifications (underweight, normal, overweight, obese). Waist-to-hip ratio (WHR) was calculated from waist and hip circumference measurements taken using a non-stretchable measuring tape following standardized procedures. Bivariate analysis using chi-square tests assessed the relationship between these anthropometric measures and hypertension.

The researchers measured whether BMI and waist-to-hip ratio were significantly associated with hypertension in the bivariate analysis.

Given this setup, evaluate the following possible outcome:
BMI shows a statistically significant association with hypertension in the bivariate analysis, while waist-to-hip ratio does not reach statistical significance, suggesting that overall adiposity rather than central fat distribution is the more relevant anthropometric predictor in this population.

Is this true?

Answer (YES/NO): NO